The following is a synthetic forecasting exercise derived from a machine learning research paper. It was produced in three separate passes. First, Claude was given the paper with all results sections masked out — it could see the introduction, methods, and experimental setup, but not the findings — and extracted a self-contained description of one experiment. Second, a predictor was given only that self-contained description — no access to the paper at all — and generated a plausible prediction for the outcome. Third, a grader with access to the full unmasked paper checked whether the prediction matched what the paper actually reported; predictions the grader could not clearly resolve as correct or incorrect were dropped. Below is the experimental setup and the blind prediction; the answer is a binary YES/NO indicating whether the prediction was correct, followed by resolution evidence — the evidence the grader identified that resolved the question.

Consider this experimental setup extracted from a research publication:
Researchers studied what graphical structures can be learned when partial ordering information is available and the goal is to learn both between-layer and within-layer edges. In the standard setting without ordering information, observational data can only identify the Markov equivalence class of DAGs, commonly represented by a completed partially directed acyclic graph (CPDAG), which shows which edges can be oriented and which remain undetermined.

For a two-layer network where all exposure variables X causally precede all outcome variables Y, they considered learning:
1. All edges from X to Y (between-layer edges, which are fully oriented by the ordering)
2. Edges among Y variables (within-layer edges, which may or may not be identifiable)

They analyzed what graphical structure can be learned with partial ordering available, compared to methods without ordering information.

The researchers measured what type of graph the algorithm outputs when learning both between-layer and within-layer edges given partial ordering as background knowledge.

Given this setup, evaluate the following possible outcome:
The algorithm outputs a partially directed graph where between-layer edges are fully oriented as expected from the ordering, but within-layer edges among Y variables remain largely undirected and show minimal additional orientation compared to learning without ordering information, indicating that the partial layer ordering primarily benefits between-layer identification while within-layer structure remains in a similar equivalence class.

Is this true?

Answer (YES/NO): NO